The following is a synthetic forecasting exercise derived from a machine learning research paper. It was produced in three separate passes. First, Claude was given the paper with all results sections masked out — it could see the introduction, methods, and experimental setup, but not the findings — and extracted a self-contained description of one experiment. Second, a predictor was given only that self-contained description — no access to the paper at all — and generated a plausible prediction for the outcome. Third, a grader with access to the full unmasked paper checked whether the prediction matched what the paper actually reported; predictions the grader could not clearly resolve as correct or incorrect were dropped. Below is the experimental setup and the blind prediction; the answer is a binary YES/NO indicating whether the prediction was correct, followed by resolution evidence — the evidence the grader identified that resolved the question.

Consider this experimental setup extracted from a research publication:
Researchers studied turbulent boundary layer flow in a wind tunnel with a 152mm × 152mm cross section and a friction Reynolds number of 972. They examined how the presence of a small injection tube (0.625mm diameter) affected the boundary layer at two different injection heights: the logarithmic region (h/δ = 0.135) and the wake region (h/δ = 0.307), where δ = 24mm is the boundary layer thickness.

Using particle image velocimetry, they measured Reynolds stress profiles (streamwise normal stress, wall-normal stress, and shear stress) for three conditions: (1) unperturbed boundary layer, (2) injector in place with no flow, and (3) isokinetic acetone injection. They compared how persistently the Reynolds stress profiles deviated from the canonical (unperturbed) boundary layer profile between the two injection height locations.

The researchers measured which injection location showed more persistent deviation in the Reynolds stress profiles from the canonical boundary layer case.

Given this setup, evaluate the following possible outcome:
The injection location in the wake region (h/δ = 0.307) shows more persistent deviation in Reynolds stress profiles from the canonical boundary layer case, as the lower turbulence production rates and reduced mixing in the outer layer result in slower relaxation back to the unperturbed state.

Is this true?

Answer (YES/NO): YES